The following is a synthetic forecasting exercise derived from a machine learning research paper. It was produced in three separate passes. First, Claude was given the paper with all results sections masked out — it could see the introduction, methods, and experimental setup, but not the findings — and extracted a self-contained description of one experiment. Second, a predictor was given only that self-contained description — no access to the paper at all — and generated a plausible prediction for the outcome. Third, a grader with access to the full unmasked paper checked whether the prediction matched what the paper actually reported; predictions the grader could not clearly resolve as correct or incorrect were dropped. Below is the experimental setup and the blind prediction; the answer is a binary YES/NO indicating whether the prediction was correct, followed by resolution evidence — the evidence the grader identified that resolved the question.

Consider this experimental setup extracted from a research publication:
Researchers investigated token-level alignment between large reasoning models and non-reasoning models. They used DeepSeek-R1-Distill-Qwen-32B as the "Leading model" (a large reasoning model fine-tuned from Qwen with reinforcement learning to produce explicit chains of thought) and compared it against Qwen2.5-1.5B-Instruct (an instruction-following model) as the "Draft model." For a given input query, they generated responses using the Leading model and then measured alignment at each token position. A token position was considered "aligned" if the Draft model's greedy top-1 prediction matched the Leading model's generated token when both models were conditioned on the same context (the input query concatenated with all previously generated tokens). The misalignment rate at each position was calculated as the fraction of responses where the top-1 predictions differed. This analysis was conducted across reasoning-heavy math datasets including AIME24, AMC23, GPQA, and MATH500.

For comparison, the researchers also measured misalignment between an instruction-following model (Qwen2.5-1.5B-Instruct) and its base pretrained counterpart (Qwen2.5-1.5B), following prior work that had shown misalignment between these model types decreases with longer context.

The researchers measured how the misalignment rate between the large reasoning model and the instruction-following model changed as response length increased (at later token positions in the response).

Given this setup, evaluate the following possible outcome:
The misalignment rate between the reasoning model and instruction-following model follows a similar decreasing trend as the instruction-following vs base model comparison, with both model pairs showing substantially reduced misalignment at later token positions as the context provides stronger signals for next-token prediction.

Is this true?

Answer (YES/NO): NO